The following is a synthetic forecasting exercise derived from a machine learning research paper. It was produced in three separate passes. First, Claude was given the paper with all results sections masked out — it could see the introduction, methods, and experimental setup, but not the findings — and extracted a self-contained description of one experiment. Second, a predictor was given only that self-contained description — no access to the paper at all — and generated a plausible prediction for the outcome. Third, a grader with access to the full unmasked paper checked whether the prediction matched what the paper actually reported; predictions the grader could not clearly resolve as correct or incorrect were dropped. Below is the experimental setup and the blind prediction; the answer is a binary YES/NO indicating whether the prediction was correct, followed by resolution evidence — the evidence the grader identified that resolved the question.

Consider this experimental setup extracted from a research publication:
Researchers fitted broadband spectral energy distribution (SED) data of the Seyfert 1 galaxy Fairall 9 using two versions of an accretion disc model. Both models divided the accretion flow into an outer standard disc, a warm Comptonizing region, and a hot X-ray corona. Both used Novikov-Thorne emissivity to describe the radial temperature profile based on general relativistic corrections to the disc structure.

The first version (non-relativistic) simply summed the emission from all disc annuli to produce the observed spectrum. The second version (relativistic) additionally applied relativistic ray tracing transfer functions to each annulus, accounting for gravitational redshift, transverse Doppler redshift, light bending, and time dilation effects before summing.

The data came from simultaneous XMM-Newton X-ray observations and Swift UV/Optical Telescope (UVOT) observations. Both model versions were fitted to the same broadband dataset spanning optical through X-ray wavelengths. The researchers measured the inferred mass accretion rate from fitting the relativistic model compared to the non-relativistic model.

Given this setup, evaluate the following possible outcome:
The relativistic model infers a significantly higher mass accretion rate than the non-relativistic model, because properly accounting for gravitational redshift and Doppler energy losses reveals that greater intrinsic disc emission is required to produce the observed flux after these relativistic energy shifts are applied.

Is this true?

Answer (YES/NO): YES